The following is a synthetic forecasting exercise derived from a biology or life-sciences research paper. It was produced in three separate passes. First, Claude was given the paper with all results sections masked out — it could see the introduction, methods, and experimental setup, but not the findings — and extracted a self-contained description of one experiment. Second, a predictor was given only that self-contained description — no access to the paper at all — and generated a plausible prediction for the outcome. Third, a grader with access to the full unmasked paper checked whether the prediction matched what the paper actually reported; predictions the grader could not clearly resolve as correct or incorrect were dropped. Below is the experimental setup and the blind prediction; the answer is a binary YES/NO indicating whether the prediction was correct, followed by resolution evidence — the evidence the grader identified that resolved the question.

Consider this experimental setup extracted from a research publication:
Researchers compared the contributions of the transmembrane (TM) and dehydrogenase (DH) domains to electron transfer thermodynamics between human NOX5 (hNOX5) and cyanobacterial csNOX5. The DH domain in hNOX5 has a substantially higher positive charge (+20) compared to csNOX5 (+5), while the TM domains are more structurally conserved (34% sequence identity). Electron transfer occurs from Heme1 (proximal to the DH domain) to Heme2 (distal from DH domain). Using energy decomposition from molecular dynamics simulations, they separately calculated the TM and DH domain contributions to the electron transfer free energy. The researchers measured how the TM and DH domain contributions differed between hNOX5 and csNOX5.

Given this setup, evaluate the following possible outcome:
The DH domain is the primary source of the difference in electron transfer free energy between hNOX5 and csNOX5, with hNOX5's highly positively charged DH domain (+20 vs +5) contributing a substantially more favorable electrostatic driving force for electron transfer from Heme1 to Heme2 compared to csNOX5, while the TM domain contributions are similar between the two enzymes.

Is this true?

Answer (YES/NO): NO